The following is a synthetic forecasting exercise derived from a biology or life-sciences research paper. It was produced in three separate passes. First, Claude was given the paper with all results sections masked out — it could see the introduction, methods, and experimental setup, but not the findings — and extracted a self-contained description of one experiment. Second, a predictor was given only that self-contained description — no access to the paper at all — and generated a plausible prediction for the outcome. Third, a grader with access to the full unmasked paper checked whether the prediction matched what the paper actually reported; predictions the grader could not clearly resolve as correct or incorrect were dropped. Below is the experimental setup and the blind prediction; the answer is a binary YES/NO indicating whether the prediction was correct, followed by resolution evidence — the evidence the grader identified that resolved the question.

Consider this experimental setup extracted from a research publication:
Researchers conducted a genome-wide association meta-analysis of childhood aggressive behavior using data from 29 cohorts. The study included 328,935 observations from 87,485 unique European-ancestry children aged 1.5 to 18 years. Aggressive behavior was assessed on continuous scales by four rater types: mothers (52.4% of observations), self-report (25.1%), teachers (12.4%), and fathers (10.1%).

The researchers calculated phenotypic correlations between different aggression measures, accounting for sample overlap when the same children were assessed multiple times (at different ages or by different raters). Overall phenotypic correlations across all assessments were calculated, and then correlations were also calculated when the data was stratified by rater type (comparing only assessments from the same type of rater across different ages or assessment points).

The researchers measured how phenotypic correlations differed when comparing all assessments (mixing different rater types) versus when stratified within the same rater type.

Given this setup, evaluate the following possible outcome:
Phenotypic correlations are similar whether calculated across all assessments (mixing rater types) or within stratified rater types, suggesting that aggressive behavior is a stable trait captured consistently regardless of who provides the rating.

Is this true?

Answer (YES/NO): NO